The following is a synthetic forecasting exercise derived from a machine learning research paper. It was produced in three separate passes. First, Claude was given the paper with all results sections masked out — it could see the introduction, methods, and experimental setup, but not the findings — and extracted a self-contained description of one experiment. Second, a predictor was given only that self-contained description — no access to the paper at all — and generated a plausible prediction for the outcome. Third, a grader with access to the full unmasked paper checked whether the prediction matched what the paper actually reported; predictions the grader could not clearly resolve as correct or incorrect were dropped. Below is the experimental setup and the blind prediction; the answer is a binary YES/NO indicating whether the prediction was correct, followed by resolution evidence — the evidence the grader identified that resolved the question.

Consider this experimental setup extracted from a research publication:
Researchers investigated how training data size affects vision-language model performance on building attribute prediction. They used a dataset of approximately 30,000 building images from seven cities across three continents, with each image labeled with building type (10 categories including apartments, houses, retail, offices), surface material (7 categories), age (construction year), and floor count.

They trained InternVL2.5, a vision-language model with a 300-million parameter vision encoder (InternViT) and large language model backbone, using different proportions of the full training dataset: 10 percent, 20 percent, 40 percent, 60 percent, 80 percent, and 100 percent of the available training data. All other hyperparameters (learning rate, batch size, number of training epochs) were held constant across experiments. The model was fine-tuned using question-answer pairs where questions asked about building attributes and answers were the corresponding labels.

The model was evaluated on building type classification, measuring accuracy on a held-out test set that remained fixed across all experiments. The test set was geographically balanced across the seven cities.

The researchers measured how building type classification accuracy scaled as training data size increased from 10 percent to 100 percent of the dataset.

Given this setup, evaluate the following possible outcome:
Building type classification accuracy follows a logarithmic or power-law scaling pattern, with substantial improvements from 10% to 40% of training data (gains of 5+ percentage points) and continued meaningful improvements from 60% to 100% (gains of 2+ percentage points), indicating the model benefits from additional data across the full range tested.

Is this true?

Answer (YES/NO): NO